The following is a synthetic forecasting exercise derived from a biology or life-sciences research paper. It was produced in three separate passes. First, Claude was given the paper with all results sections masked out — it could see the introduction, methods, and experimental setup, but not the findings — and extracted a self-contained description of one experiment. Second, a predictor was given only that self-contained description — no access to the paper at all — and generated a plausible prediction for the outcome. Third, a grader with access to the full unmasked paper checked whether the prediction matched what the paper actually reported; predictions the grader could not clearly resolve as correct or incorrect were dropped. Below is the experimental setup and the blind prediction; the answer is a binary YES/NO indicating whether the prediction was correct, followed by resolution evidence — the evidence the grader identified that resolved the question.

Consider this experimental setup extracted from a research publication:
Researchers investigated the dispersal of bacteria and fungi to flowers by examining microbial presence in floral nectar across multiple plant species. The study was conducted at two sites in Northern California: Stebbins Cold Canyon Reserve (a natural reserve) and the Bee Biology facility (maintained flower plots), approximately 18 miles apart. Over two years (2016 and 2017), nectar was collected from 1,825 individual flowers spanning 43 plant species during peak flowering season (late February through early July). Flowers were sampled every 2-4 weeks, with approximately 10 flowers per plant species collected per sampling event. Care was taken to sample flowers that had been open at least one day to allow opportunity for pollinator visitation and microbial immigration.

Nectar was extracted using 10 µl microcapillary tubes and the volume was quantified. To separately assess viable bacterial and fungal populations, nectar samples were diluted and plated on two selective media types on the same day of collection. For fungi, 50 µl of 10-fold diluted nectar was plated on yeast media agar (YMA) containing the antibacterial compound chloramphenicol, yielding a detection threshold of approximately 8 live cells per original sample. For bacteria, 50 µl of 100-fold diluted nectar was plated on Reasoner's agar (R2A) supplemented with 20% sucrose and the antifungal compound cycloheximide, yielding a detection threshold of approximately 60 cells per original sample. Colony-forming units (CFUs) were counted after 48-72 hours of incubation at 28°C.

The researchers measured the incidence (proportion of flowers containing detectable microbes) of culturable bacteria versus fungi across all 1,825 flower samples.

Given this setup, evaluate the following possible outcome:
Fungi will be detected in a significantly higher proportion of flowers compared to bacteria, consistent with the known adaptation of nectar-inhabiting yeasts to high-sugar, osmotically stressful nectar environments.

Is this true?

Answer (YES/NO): NO